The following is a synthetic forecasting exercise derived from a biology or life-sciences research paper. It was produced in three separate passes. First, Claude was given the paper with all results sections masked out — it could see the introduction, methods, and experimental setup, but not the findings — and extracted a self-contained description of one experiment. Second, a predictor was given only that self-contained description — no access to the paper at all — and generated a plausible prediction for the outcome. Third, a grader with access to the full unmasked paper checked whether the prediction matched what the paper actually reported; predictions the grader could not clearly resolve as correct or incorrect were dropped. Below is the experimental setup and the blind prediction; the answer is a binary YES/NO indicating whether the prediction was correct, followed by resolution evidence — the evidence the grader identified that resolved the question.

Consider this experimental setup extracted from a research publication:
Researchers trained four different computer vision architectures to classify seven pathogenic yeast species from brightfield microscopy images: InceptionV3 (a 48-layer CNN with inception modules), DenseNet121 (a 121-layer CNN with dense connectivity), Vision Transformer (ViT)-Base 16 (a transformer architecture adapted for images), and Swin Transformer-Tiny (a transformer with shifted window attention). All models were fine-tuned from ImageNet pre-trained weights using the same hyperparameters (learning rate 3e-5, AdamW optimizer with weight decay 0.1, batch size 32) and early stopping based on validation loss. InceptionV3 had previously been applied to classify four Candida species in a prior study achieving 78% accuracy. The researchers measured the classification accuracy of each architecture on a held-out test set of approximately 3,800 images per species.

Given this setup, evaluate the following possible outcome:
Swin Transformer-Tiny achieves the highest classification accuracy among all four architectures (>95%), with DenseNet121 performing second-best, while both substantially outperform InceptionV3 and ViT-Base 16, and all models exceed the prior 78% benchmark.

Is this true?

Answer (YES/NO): NO